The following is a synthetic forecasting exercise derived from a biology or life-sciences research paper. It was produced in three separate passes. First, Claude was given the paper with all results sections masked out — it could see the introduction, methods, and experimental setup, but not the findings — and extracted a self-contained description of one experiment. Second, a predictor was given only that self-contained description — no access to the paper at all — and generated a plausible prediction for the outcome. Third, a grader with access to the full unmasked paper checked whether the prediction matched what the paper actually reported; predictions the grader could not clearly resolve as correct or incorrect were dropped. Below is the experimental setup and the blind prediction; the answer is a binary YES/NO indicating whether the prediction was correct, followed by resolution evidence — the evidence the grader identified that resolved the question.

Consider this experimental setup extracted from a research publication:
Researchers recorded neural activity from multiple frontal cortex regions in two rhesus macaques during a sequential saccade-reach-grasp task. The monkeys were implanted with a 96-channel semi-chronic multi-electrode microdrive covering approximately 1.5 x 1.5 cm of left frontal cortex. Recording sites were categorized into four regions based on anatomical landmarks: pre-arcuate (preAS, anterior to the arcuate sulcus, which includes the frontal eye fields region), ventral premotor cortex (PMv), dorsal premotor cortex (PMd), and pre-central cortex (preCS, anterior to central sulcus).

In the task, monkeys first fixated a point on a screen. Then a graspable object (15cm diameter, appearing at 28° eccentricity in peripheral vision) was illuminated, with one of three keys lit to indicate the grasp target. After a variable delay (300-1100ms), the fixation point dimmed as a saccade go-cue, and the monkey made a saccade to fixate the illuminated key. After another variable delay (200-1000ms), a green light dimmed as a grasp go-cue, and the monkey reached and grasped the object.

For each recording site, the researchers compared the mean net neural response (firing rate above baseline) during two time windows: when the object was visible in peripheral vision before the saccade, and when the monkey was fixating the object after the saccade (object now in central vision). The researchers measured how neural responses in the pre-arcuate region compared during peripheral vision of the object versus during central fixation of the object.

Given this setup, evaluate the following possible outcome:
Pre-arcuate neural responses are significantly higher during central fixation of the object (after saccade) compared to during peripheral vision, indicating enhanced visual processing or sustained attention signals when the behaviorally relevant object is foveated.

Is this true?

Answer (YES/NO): YES